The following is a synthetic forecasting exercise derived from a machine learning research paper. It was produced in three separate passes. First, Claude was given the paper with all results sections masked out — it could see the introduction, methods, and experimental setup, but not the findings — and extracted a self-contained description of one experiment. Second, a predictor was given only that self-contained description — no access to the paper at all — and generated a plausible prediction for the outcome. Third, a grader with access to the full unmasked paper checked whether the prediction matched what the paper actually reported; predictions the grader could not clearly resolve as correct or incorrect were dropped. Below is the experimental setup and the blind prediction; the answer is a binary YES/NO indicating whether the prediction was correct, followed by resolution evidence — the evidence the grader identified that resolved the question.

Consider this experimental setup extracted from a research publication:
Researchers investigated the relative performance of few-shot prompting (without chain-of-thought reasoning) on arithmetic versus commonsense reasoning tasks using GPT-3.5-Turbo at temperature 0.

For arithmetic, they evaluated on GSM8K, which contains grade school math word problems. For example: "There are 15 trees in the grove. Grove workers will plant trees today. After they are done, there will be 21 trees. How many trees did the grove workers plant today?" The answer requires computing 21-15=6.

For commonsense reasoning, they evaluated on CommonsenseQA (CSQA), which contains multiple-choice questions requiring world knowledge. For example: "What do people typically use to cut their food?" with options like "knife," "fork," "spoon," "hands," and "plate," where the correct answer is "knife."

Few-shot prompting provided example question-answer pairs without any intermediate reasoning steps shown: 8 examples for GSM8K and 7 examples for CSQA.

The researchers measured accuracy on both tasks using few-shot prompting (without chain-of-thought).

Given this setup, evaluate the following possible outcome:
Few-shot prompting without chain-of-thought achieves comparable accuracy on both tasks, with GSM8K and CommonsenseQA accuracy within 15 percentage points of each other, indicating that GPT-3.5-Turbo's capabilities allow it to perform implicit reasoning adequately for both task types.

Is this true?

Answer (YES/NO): NO